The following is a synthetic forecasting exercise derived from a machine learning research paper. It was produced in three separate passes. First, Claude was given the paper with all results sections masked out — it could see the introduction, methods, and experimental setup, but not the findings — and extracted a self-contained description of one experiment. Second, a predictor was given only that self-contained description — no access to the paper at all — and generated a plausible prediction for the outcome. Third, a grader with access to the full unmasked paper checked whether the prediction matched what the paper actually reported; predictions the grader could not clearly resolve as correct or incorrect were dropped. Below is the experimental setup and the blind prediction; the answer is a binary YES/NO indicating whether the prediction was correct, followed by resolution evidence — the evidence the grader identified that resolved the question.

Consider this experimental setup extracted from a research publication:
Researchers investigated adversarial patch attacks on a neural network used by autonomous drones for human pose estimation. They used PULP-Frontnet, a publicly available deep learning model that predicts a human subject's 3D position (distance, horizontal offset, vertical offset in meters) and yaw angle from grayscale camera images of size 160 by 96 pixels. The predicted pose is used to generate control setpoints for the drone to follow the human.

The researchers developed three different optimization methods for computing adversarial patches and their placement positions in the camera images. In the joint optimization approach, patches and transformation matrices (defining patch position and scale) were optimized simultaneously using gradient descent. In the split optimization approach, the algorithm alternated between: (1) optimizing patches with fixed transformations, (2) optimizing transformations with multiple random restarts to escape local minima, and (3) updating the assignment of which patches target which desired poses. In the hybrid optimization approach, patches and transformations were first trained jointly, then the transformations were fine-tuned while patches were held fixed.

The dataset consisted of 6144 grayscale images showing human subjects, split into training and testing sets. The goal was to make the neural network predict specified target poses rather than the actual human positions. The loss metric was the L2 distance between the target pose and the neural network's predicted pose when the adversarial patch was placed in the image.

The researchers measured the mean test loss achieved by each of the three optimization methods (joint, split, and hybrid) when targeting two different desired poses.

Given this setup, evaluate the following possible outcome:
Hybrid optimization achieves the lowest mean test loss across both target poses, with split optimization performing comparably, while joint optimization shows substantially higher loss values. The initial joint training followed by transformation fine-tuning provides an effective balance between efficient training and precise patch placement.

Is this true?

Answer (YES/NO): YES